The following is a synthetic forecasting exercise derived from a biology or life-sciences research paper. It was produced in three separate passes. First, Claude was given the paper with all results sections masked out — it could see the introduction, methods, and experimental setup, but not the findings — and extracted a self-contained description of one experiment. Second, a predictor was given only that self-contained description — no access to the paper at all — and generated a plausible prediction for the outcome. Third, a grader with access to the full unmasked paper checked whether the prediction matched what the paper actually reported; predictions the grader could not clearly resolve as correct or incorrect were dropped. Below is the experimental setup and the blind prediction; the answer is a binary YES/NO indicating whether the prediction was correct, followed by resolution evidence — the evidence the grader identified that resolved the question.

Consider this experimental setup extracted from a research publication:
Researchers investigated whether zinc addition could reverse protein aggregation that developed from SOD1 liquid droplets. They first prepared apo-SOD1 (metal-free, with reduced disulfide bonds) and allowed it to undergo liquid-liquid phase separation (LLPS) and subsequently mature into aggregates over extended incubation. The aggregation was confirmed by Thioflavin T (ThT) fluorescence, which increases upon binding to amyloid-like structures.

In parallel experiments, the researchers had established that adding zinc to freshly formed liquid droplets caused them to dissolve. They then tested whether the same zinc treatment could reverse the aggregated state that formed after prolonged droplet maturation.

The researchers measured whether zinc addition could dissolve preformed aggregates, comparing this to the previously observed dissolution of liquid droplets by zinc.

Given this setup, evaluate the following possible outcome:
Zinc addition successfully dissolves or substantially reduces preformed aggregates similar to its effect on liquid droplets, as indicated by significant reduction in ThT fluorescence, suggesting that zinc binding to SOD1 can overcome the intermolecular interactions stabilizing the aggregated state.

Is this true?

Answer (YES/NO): NO